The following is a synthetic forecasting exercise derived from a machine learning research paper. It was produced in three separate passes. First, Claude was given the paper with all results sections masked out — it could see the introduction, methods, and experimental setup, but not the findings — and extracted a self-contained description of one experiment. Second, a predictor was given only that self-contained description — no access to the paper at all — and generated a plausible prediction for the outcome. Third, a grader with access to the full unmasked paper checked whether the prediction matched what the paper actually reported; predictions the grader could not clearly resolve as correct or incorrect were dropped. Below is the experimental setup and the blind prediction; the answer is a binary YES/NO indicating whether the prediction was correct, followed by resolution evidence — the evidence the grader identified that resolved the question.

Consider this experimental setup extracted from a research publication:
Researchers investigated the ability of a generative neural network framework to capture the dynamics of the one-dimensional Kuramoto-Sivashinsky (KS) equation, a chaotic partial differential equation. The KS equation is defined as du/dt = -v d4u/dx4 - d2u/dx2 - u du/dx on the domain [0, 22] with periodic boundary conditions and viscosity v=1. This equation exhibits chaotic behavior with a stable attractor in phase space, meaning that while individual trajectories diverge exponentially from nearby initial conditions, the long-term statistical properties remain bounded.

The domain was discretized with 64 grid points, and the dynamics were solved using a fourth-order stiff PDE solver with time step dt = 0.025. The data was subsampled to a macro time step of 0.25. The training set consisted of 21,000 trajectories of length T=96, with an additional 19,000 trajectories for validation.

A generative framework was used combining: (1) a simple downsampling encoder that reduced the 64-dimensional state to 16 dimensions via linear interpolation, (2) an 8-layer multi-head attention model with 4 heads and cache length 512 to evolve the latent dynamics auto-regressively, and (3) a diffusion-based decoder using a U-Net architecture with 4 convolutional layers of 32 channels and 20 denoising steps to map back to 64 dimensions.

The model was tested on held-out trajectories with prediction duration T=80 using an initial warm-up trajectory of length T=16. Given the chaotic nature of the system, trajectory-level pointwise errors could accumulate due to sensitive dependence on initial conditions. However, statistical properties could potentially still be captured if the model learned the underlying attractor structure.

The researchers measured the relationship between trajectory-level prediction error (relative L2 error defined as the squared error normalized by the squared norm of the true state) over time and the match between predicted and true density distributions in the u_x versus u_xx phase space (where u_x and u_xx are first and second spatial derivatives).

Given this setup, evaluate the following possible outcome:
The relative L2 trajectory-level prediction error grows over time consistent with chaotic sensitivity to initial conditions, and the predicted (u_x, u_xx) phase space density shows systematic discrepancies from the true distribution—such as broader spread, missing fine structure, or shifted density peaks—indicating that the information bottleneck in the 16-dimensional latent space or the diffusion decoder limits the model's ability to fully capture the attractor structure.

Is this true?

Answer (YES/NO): NO